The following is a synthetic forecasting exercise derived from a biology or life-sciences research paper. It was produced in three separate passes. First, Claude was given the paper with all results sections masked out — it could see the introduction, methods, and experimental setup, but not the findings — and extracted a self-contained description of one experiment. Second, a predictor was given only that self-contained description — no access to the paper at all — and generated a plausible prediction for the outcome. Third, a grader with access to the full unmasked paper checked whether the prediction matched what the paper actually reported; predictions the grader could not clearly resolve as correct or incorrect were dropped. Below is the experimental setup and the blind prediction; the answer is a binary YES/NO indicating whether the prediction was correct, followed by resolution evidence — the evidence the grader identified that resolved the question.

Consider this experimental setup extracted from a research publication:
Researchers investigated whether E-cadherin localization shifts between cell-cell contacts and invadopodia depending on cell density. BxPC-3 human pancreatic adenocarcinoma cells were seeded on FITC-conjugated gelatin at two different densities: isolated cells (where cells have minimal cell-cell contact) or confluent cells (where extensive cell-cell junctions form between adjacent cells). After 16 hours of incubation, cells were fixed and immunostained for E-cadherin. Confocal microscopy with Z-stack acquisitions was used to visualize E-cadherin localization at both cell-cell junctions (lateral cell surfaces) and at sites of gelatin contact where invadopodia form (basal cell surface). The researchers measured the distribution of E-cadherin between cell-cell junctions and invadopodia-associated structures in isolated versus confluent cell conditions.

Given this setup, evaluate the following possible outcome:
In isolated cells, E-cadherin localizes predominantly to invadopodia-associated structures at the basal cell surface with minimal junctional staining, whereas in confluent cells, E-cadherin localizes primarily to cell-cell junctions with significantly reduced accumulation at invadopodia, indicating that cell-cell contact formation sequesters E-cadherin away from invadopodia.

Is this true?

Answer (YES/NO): YES